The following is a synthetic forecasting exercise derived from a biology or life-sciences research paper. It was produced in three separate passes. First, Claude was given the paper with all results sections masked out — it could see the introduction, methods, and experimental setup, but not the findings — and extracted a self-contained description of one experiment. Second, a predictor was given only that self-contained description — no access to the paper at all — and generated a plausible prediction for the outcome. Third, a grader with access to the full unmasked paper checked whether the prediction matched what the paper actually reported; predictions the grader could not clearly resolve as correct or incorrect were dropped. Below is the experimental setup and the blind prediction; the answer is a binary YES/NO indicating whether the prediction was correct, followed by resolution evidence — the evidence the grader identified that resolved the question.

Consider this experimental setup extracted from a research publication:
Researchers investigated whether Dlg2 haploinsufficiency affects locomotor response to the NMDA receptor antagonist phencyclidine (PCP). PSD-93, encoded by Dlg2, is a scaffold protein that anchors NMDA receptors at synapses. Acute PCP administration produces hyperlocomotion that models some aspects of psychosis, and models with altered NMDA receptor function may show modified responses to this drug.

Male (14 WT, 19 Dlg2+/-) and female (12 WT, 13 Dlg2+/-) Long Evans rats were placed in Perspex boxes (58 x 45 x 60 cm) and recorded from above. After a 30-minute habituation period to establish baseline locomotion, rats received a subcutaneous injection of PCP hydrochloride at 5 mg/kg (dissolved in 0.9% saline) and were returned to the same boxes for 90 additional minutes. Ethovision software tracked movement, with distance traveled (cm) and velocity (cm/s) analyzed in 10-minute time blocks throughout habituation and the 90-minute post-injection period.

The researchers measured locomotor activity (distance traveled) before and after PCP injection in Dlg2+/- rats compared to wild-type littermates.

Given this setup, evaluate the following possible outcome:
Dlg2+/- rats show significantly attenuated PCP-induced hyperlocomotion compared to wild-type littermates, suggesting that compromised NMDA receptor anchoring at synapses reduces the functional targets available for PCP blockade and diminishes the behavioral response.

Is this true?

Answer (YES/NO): NO